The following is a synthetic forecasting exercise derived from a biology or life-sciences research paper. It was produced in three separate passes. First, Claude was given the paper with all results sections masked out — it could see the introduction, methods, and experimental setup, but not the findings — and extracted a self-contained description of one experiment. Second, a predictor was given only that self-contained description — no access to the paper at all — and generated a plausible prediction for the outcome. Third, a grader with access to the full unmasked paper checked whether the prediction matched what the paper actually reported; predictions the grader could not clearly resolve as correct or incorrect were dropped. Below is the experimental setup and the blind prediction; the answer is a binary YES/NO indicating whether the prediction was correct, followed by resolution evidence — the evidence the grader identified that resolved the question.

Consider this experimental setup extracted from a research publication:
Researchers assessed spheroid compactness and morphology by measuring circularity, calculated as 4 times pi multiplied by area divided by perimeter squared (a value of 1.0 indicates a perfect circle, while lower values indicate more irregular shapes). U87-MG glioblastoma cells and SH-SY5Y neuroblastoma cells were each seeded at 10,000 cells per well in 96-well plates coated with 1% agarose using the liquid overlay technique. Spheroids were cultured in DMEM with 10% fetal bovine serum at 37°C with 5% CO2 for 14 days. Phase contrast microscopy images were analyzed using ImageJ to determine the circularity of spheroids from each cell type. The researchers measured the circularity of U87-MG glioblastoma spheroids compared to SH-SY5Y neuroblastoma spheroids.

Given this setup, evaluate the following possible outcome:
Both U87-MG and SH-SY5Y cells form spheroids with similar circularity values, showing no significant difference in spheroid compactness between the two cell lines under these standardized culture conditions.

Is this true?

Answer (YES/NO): NO